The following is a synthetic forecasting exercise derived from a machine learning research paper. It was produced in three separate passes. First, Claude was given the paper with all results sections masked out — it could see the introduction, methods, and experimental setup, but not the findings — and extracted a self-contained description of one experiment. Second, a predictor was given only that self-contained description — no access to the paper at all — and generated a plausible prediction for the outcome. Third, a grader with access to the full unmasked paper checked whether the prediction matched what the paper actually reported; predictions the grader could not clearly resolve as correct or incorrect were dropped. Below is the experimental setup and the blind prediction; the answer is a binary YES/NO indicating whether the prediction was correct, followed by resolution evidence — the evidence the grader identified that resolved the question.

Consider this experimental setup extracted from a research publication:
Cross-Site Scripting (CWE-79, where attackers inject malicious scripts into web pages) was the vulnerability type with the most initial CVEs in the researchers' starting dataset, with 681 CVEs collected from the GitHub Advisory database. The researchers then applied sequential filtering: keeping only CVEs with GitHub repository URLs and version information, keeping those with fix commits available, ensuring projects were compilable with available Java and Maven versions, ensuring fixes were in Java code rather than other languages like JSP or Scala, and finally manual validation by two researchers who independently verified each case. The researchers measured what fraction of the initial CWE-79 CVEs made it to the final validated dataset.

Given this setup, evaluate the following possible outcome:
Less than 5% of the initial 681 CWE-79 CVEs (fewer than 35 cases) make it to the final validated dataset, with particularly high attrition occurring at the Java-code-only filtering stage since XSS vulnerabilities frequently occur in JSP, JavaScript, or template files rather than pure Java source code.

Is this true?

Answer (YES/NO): YES